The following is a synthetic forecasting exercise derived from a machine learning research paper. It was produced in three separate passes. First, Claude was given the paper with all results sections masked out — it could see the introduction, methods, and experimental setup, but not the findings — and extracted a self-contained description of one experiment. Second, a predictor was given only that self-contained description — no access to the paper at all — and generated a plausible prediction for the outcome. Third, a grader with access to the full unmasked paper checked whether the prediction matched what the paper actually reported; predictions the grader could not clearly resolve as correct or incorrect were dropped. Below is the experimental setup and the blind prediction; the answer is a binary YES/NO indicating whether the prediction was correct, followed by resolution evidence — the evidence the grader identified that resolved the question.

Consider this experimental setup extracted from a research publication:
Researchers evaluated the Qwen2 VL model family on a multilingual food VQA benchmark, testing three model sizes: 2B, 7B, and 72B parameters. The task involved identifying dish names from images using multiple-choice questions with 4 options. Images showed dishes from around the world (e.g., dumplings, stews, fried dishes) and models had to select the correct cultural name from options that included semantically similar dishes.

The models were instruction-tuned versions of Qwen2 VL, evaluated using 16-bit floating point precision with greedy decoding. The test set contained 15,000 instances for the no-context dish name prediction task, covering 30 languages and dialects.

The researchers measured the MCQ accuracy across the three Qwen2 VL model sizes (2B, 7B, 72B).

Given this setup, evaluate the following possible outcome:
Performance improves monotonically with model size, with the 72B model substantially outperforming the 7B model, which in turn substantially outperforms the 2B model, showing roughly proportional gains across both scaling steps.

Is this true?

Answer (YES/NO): NO